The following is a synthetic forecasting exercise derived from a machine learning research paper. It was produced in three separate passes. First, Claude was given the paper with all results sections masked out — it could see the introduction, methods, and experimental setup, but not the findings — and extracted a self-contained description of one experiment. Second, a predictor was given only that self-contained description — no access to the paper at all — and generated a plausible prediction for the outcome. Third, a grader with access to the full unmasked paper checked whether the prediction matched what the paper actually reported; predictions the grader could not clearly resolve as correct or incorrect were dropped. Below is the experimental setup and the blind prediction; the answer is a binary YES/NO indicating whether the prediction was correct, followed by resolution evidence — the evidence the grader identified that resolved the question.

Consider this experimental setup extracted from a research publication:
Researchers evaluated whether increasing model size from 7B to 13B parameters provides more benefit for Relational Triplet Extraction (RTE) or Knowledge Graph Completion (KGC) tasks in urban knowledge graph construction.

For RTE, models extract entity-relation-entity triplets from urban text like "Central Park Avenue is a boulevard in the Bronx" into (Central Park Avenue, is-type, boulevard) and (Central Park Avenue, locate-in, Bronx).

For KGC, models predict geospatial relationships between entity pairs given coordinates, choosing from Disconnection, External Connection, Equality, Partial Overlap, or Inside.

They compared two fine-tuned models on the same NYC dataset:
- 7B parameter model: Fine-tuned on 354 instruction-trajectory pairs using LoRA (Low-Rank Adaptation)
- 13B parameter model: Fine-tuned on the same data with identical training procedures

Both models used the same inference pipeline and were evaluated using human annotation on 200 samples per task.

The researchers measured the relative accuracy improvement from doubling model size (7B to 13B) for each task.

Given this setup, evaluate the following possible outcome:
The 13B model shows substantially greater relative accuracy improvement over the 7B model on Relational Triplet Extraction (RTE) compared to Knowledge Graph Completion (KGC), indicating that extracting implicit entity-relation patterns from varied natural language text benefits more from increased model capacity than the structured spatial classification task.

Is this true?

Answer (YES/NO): YES